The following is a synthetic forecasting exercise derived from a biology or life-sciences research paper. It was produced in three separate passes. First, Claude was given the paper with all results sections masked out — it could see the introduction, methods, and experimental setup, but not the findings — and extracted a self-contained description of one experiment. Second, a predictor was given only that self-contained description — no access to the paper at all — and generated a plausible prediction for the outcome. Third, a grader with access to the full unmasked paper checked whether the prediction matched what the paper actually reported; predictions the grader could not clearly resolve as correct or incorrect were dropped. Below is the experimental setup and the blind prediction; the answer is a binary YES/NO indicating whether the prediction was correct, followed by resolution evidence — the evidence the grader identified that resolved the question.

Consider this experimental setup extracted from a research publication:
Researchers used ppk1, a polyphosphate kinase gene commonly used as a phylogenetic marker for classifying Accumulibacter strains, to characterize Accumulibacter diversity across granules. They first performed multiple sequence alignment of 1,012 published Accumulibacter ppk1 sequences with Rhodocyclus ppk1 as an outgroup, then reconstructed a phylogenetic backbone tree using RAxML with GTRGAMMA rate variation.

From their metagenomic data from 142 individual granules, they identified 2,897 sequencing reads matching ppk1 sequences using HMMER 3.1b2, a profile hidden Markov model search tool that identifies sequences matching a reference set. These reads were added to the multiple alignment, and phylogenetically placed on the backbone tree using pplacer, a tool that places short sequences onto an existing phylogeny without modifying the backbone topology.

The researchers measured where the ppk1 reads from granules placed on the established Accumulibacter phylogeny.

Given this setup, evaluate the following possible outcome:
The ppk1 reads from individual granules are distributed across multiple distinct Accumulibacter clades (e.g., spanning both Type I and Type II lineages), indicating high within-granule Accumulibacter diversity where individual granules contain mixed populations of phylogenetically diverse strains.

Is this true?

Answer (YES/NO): NO